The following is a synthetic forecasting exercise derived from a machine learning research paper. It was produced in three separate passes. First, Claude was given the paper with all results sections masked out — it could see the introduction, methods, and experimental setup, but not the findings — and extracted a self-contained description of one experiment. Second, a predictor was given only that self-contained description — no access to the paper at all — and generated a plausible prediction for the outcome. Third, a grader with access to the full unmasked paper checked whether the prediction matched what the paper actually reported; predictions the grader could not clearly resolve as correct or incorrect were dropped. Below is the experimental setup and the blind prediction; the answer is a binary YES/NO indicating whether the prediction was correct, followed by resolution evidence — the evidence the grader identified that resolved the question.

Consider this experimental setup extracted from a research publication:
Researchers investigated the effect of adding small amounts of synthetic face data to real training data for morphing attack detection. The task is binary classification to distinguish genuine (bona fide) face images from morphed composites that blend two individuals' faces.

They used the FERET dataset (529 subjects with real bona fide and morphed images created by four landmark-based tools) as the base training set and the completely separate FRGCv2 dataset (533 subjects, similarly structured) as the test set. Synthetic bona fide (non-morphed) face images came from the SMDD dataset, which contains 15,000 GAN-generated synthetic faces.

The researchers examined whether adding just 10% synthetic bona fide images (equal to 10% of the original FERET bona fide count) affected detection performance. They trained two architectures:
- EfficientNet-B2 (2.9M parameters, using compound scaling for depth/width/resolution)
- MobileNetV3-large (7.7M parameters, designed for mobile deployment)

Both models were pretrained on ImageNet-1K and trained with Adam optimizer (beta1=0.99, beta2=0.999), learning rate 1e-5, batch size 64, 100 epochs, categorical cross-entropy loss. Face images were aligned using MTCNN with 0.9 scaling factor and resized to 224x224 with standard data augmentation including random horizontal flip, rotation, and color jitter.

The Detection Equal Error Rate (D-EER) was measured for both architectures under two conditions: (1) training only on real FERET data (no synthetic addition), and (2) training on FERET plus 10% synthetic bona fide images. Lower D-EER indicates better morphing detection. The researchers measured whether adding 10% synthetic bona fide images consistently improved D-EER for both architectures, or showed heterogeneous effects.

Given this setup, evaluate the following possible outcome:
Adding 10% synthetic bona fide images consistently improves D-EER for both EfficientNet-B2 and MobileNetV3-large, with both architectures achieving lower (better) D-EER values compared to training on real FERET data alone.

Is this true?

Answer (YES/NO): NO